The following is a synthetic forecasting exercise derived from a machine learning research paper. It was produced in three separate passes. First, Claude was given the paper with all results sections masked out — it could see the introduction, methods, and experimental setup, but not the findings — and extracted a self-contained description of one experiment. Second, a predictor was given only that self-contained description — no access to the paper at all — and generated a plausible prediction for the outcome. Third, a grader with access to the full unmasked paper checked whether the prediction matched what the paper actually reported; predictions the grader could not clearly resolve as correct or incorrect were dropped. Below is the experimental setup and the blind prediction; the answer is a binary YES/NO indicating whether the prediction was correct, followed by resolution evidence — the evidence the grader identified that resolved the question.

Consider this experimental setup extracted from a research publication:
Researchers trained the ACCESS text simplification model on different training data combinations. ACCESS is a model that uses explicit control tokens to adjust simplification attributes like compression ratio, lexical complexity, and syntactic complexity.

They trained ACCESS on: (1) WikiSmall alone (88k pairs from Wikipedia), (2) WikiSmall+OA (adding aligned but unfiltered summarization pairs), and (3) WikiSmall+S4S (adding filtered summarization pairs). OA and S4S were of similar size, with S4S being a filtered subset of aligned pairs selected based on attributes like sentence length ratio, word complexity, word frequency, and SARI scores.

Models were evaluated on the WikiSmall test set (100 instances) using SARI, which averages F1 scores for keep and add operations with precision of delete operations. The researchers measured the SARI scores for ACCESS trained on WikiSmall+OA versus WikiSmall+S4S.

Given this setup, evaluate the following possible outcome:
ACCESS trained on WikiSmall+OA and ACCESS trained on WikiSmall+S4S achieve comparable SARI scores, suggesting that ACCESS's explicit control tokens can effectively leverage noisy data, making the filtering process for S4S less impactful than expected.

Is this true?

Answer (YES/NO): NO